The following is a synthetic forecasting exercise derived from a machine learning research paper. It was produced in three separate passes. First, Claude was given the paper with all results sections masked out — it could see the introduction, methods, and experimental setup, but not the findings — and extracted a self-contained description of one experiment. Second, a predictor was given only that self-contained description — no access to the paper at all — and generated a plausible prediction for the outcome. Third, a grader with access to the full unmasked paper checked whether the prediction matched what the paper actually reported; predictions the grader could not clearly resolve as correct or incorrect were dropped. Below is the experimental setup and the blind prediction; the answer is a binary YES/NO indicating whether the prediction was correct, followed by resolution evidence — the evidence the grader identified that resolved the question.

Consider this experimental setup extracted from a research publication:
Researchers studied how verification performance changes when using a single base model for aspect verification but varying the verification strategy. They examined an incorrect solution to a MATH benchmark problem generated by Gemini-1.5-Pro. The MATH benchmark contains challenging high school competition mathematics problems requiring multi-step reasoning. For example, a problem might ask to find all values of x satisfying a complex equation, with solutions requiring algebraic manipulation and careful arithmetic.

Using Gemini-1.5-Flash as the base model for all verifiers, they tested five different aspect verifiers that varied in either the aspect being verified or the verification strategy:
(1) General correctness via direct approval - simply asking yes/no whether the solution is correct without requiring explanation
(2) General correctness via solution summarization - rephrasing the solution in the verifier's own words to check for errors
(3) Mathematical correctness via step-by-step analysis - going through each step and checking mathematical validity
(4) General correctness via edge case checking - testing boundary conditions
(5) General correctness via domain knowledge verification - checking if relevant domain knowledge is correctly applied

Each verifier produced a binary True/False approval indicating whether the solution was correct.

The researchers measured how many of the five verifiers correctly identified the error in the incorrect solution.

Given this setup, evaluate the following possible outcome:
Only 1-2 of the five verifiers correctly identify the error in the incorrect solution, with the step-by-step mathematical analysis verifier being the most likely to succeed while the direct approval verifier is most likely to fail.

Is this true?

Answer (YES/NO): NO